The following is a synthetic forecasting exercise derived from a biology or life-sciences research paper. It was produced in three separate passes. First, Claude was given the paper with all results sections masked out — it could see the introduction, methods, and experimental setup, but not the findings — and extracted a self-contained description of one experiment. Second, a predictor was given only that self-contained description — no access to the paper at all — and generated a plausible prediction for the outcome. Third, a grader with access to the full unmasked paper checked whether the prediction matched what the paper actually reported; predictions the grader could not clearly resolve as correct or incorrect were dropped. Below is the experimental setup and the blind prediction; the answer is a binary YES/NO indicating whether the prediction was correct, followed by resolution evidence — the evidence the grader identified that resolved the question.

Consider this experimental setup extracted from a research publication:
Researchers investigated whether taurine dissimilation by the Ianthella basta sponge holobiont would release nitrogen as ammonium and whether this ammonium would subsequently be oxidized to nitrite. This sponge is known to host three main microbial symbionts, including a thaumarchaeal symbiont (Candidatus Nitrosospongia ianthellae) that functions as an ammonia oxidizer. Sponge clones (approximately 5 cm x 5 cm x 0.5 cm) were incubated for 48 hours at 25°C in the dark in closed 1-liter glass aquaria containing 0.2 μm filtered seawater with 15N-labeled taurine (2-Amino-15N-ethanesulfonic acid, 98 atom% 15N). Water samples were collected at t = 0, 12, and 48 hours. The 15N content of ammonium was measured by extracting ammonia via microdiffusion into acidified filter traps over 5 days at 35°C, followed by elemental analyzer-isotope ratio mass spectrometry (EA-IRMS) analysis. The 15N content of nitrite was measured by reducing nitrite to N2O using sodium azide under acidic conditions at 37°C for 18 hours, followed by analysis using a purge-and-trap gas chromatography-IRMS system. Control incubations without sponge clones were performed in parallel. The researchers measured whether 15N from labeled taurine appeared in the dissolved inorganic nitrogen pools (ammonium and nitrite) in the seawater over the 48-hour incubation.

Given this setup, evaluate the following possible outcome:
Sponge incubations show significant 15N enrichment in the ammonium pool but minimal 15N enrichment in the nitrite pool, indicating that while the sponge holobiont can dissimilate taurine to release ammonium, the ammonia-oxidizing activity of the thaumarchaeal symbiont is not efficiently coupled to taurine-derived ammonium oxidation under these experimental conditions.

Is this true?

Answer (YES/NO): NO